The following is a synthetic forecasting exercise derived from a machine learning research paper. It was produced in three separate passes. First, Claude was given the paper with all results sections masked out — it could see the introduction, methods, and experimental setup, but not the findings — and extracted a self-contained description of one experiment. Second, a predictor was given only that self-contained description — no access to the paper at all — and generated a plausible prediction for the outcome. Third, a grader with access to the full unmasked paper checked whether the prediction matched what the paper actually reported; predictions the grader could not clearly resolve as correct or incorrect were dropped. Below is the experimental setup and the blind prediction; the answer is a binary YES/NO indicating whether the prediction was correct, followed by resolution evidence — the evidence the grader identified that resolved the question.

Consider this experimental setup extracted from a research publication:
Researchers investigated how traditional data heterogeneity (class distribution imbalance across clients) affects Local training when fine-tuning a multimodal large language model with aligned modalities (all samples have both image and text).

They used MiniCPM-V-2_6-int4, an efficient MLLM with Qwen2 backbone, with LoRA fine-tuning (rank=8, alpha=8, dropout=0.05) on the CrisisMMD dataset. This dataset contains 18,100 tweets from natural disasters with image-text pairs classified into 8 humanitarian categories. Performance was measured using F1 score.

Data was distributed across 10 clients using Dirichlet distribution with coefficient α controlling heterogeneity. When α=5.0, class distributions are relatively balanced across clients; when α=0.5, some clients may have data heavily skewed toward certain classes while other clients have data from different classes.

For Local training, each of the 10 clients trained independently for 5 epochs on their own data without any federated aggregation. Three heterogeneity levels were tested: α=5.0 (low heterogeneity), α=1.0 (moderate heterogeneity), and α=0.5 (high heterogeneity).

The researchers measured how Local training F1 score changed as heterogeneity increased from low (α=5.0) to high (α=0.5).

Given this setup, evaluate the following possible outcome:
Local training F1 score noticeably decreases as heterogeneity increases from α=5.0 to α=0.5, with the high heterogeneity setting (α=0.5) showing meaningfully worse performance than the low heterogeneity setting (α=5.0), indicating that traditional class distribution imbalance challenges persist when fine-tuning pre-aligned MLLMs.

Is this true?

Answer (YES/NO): YES